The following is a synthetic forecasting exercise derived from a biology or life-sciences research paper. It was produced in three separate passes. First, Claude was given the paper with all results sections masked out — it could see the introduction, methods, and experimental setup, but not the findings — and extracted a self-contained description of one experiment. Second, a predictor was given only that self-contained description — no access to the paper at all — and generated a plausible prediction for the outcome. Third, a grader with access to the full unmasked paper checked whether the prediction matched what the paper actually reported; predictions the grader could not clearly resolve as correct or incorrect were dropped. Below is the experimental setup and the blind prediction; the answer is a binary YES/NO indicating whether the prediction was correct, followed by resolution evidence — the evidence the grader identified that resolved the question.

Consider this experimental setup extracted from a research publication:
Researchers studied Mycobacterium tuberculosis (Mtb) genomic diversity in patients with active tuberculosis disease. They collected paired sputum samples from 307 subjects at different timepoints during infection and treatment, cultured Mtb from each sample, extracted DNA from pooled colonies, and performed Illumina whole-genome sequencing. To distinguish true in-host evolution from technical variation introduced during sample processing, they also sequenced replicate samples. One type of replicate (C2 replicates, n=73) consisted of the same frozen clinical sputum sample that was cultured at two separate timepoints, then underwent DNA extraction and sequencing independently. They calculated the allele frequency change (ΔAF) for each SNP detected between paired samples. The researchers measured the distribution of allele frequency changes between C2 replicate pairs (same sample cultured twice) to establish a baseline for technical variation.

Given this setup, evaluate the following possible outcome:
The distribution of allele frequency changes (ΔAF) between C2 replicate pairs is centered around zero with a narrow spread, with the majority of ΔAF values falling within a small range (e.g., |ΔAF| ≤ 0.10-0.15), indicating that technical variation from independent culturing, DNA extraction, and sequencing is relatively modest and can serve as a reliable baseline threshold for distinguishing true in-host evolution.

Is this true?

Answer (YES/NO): NO